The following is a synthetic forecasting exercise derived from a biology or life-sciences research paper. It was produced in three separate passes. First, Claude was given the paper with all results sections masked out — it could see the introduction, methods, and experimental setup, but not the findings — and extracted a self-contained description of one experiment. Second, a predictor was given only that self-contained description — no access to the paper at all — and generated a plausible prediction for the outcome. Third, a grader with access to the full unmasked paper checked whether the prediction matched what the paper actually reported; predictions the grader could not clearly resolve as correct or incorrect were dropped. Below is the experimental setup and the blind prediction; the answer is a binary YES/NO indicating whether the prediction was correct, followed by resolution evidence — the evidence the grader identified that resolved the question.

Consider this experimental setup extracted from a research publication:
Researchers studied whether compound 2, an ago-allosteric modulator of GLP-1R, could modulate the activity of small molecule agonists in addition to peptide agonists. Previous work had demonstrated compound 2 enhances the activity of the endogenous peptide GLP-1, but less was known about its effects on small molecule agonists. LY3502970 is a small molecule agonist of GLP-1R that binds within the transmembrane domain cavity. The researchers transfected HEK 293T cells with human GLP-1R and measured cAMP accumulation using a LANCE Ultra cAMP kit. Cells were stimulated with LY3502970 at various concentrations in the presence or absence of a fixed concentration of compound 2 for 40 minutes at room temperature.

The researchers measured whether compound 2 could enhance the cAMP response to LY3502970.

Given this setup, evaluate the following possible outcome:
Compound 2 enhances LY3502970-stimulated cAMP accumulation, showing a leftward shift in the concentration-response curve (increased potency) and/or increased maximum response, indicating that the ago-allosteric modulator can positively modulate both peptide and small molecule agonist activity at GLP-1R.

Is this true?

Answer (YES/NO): NO